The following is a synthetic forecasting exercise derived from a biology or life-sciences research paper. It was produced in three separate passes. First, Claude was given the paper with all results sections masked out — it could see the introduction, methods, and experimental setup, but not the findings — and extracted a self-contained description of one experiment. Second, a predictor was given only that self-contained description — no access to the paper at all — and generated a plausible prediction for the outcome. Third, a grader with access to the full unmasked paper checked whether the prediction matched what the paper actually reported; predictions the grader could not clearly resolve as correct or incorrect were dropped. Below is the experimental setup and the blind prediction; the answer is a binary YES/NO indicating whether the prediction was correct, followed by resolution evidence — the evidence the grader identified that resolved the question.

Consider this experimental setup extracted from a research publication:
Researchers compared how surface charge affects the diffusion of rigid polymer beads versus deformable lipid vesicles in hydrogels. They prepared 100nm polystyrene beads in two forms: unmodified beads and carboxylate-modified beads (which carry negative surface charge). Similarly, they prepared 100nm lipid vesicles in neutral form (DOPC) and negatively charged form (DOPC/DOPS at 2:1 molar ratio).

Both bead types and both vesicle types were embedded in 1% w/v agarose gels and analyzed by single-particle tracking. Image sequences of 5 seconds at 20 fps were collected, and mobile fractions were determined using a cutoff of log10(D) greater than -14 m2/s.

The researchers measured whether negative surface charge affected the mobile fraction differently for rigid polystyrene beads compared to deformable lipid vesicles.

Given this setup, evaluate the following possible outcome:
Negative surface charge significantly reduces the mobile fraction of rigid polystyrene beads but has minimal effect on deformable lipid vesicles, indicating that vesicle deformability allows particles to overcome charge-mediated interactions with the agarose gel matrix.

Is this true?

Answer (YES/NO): NO